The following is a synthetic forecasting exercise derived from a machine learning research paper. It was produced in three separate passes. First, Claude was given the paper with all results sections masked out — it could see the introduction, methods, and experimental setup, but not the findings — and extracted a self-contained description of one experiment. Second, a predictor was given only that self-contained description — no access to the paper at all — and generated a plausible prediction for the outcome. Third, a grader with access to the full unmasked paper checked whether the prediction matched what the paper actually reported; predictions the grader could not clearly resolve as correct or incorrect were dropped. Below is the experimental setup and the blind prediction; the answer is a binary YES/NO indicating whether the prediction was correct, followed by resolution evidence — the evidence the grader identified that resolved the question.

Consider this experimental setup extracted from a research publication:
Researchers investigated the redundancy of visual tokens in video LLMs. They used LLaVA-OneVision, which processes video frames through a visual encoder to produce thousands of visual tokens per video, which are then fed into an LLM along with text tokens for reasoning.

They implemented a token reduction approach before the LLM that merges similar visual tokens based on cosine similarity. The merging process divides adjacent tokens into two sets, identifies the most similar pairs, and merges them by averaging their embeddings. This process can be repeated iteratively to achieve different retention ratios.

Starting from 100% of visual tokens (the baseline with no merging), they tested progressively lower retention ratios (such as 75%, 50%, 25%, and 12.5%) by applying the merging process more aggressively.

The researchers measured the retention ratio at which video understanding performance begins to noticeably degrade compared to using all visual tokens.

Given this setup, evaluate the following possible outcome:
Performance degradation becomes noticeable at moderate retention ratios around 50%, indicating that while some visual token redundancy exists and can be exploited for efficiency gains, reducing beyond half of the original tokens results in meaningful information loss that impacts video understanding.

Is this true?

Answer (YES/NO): NO